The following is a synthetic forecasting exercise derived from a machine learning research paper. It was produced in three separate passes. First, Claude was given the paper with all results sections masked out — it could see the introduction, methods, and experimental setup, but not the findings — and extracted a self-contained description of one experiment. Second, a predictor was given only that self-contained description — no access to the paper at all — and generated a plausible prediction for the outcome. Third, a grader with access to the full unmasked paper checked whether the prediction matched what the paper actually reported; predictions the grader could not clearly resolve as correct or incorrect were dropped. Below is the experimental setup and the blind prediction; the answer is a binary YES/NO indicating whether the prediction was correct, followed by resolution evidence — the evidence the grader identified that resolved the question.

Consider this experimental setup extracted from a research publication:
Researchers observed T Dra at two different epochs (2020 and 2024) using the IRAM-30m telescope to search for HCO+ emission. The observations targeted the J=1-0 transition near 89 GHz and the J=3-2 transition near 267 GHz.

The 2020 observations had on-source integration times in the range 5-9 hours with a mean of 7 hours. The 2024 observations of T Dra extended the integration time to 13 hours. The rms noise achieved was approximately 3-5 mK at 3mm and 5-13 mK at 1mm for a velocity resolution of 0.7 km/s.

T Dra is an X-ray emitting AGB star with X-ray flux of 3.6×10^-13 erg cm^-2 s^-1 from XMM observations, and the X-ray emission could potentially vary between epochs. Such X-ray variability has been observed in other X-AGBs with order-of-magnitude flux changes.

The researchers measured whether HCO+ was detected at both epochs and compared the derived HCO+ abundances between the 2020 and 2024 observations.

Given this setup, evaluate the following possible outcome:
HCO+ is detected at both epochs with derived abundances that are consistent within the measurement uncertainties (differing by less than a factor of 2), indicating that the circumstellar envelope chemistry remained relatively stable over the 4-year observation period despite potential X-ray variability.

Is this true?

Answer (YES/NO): NO